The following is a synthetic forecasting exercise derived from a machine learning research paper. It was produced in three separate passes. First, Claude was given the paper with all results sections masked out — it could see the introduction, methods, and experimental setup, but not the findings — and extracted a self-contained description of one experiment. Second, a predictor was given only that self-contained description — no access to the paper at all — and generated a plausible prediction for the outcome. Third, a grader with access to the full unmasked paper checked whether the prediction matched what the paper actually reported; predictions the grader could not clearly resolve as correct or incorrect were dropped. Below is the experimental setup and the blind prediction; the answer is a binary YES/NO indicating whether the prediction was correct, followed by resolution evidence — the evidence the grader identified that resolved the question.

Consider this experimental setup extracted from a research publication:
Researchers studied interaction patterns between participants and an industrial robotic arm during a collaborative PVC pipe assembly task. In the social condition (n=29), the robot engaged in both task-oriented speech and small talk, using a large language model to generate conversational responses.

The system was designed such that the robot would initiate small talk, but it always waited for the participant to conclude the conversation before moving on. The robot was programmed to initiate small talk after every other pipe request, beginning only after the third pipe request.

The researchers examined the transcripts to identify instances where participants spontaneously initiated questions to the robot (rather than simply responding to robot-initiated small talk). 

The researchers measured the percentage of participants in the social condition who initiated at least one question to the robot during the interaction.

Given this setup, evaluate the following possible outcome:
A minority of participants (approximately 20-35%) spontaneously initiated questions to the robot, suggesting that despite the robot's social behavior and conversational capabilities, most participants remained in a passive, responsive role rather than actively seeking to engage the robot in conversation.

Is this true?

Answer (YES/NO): NO